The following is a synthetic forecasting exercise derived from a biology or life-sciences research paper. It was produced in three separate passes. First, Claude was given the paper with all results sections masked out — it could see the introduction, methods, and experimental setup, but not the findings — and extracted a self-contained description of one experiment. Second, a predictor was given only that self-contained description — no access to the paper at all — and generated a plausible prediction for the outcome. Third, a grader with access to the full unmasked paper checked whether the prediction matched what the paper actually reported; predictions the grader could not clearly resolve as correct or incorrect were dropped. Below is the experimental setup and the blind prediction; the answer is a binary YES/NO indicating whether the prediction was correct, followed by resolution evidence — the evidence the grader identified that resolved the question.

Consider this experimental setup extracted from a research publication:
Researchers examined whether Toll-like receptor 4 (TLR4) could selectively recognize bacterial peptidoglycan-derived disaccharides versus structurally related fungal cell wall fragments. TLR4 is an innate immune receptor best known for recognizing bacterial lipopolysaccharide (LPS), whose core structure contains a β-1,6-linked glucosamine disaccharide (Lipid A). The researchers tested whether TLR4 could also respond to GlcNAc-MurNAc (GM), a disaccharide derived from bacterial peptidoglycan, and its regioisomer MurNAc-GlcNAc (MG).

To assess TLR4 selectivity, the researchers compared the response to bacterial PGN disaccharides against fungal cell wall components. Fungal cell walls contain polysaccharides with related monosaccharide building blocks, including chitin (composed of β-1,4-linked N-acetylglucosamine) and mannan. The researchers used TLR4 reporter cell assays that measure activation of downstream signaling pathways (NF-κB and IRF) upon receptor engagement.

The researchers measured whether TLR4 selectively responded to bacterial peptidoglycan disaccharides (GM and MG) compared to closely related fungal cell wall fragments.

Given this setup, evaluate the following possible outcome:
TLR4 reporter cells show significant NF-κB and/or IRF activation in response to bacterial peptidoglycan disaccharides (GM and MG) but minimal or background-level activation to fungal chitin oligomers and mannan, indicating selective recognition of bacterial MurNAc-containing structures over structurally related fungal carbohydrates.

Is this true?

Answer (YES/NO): NO